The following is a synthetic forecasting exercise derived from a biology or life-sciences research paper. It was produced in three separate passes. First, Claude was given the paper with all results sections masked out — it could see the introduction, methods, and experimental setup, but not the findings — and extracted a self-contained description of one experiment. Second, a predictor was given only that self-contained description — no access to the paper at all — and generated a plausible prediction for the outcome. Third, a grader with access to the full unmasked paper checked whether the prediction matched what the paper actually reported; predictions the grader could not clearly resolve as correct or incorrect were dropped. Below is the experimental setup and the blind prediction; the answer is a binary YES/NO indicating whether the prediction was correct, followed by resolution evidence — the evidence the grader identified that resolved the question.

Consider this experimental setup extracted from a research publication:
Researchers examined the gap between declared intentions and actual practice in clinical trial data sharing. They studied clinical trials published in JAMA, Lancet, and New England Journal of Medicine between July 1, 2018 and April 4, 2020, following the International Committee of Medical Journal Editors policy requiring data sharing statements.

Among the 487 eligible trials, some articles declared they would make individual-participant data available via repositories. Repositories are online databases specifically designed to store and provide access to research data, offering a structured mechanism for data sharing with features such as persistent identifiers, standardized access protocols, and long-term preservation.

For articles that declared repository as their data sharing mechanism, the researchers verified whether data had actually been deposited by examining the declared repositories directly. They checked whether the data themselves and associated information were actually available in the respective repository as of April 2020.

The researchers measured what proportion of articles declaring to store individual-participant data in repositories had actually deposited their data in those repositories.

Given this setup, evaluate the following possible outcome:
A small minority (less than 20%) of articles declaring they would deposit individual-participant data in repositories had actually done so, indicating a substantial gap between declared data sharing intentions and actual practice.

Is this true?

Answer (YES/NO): YES